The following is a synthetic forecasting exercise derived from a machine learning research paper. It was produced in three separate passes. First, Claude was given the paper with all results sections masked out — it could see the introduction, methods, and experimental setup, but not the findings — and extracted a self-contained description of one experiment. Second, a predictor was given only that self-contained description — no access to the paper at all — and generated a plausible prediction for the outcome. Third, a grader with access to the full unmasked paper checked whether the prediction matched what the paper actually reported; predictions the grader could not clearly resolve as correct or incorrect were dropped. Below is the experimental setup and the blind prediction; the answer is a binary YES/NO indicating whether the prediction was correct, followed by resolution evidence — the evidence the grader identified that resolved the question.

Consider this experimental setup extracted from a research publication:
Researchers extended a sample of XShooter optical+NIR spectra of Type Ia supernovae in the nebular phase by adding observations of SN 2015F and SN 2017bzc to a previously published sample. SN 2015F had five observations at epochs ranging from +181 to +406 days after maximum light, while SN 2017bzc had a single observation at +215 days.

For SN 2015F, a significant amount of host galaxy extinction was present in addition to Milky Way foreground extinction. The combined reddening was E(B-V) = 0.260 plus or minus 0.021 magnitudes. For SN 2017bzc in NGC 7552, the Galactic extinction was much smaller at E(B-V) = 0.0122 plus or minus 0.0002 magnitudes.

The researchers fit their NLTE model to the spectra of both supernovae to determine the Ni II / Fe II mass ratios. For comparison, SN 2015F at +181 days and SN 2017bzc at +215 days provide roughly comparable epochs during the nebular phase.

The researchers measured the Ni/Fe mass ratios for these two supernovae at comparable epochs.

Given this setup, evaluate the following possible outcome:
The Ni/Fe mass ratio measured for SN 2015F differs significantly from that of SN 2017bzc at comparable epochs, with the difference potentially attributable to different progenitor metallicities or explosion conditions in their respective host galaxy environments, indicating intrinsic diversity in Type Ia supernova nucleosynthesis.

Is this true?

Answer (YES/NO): NO